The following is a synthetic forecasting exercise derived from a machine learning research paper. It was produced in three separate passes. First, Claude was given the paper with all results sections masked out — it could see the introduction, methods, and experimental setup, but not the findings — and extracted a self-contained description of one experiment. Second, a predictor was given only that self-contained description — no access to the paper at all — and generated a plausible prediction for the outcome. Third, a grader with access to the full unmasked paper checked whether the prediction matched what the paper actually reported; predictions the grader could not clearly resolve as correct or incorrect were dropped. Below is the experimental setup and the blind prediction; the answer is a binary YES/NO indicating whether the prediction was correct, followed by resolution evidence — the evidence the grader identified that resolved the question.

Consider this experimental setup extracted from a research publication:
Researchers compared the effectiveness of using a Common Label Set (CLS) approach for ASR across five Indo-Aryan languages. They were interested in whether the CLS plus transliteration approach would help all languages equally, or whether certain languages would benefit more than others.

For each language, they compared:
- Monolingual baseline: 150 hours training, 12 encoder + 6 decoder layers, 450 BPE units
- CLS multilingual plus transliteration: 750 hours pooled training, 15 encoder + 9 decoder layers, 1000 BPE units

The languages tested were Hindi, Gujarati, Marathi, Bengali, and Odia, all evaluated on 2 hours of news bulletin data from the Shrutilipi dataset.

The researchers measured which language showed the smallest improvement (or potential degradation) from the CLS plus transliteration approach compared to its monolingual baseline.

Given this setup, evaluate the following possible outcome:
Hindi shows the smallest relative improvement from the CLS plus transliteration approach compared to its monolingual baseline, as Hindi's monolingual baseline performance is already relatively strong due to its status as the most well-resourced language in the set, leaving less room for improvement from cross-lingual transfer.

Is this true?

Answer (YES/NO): YES